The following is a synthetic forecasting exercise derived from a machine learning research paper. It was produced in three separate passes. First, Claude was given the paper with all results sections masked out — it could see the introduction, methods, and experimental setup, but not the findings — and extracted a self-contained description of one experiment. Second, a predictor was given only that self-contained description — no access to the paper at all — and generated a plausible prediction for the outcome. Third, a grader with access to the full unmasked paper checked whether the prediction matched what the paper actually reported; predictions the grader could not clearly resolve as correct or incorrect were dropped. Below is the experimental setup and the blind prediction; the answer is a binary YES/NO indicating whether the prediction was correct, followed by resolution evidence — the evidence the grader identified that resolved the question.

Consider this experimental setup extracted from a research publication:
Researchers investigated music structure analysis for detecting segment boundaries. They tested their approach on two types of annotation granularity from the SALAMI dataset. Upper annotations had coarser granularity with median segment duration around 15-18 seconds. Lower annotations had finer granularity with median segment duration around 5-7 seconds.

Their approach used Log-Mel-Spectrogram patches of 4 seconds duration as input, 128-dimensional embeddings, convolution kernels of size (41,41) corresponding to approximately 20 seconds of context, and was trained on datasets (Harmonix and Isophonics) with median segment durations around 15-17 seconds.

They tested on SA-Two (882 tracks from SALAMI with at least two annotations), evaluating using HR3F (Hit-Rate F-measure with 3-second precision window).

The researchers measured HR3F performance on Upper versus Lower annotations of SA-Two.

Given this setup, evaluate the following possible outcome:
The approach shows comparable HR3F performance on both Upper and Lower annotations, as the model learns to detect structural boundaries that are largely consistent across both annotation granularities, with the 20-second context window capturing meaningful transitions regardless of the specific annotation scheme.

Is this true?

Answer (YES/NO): NO